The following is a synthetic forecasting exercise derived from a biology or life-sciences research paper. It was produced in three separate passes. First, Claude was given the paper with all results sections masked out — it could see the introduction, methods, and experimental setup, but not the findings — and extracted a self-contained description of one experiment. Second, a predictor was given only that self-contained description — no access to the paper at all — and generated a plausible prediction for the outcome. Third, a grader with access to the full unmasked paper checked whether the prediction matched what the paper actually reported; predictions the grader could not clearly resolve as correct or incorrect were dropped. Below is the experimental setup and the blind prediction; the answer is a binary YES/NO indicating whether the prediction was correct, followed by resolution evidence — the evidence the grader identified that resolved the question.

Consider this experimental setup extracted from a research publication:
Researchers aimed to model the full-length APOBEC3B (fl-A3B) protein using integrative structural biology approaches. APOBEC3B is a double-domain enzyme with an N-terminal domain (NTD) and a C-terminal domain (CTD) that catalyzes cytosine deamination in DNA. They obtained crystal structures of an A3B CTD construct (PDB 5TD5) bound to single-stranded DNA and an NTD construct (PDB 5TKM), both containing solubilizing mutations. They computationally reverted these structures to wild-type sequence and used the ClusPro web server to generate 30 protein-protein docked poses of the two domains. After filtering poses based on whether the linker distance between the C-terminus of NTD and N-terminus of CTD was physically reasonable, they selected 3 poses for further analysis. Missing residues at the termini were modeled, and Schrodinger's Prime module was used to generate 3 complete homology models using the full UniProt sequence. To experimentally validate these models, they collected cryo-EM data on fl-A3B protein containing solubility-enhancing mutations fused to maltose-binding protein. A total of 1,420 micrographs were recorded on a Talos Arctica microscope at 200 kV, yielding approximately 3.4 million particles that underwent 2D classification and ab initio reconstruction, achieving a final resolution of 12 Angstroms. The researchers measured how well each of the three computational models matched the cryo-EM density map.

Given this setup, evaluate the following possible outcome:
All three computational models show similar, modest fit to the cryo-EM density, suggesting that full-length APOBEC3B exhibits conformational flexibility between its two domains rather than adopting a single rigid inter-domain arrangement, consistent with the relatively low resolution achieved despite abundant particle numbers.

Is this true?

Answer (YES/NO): NO